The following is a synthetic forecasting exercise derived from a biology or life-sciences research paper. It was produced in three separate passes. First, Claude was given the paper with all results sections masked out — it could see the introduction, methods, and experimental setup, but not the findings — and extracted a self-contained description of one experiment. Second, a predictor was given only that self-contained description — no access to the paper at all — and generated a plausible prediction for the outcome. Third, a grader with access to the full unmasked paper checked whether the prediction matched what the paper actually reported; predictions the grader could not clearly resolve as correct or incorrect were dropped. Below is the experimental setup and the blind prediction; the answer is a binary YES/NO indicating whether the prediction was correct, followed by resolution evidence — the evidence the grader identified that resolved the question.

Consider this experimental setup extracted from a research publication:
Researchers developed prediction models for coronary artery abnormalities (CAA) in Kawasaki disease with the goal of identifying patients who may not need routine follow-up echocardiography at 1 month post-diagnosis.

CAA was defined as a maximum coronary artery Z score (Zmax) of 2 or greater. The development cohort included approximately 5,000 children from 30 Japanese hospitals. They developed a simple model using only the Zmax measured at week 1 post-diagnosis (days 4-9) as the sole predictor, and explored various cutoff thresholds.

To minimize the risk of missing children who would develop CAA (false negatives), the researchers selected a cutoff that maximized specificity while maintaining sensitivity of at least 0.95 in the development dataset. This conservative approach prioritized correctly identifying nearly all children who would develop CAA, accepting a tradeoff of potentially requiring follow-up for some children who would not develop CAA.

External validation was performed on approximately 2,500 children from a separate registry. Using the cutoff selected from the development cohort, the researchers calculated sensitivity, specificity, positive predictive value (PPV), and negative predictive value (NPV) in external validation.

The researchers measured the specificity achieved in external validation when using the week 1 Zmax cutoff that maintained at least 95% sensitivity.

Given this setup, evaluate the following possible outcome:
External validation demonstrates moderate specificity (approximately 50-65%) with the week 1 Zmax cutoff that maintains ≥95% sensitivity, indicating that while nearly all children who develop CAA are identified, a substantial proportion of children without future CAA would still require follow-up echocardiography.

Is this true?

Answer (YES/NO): NO